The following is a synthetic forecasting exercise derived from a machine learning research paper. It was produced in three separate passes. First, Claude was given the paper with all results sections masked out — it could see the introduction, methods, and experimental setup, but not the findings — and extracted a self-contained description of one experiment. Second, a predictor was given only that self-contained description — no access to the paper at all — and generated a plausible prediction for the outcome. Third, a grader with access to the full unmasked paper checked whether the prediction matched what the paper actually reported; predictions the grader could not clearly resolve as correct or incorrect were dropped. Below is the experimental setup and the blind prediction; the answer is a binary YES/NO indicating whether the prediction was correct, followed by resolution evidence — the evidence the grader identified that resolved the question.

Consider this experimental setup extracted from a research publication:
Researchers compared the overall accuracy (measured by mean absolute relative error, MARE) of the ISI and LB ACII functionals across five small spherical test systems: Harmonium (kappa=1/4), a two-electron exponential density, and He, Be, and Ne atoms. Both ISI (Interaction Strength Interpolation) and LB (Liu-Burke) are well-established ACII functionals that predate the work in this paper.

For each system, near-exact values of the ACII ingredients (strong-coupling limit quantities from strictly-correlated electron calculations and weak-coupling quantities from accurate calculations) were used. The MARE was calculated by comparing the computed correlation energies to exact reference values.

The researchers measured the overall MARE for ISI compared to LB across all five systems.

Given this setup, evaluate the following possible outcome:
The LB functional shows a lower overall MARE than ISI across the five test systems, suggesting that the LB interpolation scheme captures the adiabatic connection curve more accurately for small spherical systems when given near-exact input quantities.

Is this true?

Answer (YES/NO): NO